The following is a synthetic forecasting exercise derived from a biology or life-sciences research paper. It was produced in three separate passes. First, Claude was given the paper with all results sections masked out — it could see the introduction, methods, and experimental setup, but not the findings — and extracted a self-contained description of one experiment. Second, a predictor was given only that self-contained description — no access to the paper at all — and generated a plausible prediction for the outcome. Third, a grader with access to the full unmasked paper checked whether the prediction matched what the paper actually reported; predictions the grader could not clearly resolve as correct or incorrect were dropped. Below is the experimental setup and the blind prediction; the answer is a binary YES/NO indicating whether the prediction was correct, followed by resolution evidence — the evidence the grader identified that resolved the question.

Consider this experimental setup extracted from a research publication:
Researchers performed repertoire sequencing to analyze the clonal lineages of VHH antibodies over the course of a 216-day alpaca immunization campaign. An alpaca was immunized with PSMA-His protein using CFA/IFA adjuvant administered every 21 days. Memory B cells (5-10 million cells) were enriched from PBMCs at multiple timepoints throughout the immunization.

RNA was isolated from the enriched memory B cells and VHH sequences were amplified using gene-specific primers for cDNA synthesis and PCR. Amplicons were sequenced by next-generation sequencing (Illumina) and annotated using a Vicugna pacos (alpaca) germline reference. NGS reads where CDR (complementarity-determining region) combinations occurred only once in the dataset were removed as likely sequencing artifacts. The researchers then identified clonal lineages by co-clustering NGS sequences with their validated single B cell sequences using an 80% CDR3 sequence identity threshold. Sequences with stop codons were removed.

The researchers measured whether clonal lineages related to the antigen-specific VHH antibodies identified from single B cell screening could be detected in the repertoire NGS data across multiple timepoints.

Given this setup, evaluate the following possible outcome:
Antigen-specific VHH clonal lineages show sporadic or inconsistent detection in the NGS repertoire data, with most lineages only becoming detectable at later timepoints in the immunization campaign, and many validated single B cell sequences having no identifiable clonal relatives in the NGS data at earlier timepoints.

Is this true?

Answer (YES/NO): NO